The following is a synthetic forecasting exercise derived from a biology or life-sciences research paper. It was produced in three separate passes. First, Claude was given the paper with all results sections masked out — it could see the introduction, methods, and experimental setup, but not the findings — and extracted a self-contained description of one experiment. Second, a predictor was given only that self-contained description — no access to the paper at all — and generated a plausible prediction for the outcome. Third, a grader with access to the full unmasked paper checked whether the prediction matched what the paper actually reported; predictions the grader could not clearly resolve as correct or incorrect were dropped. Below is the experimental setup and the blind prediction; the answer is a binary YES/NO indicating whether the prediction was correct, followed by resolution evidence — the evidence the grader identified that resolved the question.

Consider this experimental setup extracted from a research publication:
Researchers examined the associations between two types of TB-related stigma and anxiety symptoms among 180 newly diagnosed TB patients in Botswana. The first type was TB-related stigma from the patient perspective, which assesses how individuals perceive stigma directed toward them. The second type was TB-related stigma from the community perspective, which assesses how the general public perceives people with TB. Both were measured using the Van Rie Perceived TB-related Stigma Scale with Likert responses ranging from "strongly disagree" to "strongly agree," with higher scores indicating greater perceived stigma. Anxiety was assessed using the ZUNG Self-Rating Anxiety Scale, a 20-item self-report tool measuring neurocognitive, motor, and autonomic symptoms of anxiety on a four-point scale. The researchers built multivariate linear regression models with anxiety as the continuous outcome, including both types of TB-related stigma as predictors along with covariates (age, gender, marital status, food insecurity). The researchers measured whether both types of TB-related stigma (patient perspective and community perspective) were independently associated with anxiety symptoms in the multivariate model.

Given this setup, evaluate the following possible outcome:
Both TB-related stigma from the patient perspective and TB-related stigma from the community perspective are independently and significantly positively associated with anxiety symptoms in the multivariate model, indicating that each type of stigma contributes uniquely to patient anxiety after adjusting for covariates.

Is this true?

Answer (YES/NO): NO